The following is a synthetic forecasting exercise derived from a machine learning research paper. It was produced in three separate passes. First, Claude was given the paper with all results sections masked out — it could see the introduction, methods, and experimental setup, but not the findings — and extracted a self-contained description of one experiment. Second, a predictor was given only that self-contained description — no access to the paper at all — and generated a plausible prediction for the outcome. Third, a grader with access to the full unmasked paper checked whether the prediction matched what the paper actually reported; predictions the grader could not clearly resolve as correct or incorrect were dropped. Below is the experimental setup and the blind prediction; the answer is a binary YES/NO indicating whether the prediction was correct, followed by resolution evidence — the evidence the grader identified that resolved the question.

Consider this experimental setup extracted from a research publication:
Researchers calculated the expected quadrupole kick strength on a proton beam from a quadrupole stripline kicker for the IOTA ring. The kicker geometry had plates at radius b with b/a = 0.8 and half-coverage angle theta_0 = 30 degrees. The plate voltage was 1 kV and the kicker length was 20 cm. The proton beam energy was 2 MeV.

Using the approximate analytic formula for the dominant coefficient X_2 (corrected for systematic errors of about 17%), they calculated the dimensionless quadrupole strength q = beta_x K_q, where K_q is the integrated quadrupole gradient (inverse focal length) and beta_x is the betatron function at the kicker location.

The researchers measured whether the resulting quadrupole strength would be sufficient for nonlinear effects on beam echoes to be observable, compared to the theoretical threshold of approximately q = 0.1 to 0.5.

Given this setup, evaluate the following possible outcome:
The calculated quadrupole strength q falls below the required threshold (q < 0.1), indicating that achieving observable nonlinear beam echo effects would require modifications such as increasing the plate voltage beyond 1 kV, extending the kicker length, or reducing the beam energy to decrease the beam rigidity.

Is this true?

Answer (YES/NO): NO